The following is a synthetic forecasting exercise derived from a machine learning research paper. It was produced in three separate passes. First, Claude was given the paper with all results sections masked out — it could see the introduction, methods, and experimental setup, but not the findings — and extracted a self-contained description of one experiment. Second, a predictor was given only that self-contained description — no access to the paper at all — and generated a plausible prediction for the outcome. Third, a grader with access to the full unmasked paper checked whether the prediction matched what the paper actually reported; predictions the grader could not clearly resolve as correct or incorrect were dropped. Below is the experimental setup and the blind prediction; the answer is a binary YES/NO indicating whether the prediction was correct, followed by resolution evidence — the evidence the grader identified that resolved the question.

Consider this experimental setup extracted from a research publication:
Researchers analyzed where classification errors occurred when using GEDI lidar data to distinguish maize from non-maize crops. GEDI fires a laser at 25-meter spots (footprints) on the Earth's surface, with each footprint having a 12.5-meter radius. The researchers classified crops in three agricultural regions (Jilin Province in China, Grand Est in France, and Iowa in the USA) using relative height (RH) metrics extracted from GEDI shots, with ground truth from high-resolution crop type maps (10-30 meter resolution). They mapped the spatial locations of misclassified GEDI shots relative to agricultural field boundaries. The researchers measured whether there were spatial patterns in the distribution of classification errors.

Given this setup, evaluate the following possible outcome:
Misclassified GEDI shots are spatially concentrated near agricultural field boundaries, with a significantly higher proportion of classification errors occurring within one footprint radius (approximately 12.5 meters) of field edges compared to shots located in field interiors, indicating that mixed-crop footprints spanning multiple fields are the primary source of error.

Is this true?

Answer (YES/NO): NO